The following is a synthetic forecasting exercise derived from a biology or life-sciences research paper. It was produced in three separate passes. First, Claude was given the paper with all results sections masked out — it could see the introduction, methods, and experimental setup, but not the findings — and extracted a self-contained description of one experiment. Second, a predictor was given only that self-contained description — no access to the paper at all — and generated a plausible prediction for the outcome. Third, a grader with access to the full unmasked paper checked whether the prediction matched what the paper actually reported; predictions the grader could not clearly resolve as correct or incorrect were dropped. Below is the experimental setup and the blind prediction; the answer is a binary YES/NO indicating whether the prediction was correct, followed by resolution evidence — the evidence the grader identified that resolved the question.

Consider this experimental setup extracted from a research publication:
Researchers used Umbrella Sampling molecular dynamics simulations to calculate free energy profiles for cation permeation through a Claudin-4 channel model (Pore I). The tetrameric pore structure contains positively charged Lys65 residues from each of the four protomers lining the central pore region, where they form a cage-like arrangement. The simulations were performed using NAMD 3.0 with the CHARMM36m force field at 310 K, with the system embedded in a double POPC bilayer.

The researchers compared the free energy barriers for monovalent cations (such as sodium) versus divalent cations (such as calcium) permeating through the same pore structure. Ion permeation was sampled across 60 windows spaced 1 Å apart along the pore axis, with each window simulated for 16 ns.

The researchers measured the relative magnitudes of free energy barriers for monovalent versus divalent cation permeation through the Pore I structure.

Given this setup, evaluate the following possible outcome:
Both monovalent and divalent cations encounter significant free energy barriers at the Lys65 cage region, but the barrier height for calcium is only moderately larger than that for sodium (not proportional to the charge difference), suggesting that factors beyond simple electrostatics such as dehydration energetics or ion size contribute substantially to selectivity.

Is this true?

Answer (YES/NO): NO